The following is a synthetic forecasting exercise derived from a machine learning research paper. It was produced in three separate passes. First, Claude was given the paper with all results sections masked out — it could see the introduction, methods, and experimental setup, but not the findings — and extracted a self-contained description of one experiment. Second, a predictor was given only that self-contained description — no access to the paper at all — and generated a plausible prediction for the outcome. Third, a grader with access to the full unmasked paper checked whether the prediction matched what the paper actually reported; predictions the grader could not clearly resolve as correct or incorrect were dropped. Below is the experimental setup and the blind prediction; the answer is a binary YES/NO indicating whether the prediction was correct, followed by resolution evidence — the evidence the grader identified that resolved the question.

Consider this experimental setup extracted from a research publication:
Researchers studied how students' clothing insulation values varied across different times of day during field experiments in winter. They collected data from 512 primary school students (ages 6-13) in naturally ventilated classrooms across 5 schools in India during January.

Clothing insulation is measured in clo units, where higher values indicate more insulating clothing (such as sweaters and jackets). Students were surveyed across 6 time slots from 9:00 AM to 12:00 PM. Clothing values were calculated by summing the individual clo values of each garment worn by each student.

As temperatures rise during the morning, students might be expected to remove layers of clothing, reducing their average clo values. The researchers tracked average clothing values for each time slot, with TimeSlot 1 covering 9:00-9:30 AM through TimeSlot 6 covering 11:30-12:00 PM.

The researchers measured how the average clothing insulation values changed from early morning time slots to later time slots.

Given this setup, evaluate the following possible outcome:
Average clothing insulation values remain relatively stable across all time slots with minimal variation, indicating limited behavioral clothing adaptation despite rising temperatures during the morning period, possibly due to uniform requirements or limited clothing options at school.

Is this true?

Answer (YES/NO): NO